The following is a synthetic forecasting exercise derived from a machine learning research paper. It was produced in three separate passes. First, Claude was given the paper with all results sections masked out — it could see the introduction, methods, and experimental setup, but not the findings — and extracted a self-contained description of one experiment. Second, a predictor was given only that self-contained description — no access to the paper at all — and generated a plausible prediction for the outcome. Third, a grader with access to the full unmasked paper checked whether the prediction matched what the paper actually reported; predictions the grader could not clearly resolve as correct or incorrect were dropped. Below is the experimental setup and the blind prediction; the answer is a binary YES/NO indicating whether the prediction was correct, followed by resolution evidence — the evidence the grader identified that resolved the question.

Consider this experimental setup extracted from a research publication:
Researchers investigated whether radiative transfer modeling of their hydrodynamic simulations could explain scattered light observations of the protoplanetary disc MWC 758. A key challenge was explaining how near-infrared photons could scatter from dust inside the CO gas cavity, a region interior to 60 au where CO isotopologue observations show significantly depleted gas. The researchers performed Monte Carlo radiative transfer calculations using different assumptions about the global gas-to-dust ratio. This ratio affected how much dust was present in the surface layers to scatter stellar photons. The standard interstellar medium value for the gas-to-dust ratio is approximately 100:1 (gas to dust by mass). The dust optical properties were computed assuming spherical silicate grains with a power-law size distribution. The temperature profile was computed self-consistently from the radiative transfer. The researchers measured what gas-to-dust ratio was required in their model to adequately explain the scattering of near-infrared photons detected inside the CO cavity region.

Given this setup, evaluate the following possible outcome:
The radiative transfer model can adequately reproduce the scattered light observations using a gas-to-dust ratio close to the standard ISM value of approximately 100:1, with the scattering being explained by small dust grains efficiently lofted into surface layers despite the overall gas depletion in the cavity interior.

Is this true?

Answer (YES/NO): NO